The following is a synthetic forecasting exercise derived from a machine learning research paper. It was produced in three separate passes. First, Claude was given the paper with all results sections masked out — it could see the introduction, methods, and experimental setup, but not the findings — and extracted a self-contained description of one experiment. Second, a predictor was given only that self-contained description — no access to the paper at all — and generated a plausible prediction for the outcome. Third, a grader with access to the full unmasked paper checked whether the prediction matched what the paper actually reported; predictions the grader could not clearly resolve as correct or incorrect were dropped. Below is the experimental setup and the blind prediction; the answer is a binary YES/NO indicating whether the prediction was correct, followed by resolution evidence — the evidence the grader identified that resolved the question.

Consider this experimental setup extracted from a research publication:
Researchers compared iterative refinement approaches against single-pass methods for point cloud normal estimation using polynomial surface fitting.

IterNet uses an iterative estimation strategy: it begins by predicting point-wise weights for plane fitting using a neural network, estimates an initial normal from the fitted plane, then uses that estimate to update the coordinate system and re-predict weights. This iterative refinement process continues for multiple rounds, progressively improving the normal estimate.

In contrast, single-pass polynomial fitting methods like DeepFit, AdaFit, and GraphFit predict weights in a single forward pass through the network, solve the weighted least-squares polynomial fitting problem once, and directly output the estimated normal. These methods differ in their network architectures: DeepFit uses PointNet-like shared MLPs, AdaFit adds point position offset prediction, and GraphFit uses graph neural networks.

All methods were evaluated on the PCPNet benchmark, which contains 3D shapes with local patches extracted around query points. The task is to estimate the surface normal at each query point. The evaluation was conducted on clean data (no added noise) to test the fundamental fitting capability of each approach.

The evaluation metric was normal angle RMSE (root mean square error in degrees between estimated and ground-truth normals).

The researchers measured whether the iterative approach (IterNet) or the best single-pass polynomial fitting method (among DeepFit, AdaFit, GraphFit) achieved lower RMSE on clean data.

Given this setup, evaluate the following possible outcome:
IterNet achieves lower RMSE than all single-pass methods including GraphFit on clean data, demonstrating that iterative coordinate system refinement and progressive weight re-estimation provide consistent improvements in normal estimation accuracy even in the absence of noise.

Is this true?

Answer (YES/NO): NO